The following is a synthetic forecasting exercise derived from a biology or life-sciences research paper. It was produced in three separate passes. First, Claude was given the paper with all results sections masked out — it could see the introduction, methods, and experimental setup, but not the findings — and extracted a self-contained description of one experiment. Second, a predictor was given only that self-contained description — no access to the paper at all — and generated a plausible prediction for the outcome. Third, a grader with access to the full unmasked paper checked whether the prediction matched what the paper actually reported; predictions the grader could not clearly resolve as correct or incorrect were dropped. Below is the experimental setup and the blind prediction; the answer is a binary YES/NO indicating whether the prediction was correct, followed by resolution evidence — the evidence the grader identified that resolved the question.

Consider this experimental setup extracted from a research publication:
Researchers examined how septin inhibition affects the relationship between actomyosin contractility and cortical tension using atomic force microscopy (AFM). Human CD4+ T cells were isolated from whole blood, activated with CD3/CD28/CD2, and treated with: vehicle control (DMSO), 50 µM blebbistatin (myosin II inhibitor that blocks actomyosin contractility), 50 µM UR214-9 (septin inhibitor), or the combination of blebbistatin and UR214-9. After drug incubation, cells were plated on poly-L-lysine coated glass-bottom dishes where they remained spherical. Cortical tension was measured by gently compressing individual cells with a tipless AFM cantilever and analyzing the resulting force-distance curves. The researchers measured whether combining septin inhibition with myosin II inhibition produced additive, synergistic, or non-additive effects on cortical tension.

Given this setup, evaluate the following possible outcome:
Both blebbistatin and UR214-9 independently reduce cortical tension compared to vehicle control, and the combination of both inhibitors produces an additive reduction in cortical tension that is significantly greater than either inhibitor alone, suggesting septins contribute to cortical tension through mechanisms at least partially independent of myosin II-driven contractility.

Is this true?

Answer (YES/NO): NO